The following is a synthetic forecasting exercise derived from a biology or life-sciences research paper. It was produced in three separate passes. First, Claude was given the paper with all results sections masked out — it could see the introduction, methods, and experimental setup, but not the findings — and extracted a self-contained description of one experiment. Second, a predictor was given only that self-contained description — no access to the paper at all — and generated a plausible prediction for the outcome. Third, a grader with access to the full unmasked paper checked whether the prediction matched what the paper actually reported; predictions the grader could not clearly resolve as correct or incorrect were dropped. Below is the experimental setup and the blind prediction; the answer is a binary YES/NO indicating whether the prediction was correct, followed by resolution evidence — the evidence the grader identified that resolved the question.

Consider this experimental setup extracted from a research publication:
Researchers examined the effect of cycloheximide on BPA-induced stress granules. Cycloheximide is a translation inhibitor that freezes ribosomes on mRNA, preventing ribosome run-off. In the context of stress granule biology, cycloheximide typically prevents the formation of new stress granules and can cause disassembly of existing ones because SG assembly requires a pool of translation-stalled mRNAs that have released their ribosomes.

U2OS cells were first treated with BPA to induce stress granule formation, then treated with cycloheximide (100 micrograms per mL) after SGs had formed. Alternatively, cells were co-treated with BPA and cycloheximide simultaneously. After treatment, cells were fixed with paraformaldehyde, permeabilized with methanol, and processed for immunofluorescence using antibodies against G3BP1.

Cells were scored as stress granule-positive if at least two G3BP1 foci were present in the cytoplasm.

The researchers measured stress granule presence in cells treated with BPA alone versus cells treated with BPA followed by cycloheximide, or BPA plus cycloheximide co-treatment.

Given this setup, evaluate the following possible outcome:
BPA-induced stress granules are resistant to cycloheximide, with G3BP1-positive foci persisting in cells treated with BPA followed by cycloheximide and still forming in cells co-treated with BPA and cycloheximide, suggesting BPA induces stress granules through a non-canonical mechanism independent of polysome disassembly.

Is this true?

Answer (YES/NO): NO